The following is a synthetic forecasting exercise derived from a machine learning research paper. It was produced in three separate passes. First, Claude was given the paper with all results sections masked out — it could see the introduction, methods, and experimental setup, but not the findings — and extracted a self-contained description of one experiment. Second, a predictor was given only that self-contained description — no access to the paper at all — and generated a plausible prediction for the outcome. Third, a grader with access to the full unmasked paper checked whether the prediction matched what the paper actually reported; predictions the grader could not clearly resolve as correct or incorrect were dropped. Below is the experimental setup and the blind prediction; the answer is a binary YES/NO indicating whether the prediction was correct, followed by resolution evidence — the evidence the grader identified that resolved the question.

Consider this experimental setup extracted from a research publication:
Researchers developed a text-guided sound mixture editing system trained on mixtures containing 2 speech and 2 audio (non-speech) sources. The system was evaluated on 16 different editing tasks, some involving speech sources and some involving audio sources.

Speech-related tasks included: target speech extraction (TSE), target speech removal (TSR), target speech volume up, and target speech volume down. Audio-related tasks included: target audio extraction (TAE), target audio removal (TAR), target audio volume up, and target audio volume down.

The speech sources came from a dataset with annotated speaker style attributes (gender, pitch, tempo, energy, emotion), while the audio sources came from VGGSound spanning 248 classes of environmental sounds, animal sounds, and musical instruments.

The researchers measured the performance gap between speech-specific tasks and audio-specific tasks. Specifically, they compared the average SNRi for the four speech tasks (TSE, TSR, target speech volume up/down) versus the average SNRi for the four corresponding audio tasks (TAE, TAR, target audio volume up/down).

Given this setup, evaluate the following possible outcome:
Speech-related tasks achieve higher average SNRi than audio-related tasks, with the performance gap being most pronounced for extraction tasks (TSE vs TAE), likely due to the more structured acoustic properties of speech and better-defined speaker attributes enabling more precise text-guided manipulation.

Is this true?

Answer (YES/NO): NO